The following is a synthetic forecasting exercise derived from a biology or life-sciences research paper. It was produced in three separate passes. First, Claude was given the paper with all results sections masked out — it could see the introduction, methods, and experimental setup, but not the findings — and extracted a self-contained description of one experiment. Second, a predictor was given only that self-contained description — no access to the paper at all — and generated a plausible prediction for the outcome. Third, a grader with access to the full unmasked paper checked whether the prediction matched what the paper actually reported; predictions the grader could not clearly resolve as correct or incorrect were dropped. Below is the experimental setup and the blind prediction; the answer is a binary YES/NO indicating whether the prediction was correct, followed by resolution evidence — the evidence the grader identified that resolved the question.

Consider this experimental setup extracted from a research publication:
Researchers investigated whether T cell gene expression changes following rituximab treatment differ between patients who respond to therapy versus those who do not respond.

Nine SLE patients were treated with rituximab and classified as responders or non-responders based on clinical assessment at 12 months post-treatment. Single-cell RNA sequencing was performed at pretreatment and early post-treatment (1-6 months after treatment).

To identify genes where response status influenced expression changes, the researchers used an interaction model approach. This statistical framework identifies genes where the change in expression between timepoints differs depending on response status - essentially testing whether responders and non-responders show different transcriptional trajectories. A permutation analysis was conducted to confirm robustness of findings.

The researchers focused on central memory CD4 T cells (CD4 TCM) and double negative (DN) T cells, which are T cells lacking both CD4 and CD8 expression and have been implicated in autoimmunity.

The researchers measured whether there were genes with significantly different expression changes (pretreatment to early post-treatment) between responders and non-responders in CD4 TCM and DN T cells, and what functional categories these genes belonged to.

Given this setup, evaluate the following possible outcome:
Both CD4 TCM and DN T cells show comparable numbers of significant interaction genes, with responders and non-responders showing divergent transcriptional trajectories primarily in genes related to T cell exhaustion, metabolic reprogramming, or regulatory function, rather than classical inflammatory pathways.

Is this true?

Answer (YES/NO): NO